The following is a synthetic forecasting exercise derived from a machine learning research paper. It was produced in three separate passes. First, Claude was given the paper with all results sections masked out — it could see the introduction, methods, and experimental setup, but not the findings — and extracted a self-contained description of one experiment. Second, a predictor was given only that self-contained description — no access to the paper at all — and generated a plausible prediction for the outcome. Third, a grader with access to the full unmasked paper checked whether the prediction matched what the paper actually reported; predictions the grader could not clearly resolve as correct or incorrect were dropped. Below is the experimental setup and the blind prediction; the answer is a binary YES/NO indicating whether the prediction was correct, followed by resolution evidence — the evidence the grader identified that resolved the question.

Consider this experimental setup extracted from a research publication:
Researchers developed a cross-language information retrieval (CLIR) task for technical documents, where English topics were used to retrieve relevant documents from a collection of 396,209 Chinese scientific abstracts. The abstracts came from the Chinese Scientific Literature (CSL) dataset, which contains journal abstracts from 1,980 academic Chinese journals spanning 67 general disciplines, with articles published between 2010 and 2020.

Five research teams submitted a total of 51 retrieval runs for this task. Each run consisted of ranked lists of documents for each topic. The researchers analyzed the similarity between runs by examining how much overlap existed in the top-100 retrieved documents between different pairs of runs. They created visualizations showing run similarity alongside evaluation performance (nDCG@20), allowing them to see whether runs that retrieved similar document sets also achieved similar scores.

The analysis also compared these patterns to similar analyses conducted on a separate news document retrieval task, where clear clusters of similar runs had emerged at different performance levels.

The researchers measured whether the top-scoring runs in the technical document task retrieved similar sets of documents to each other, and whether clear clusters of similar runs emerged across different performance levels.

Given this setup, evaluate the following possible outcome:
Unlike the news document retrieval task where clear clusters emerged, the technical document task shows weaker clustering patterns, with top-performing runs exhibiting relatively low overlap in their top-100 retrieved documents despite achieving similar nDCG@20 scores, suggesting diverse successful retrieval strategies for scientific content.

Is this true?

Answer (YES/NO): NO